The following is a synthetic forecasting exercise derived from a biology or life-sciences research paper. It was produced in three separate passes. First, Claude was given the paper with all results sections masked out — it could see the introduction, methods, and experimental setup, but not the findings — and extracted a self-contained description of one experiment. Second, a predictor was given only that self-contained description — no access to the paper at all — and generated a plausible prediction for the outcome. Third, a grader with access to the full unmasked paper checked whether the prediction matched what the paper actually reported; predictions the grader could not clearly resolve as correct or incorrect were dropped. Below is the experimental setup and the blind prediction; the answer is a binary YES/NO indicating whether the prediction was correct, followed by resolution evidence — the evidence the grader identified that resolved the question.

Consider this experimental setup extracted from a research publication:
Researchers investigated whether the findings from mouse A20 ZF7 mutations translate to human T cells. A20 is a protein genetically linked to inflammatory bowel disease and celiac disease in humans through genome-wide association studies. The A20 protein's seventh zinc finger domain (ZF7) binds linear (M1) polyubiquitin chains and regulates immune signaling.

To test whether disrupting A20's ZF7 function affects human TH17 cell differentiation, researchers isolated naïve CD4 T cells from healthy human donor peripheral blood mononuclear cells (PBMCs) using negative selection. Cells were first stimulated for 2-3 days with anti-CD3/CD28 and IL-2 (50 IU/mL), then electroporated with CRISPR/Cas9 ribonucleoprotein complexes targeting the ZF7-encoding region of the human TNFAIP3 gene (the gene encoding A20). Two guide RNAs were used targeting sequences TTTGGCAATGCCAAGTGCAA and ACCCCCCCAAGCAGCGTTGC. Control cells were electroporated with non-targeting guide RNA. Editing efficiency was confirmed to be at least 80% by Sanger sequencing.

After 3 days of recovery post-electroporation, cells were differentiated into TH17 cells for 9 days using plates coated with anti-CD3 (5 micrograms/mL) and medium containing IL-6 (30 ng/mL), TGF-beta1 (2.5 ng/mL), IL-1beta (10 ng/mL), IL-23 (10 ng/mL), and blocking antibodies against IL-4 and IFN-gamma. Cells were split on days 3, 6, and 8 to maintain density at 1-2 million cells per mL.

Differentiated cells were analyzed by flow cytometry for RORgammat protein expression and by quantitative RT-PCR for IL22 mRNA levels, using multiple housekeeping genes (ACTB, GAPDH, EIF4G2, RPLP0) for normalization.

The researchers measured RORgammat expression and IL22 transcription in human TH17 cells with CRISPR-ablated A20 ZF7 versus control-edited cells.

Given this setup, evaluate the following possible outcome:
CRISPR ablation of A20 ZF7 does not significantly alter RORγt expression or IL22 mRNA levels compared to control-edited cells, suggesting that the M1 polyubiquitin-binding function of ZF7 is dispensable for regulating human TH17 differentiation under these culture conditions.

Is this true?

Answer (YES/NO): NO